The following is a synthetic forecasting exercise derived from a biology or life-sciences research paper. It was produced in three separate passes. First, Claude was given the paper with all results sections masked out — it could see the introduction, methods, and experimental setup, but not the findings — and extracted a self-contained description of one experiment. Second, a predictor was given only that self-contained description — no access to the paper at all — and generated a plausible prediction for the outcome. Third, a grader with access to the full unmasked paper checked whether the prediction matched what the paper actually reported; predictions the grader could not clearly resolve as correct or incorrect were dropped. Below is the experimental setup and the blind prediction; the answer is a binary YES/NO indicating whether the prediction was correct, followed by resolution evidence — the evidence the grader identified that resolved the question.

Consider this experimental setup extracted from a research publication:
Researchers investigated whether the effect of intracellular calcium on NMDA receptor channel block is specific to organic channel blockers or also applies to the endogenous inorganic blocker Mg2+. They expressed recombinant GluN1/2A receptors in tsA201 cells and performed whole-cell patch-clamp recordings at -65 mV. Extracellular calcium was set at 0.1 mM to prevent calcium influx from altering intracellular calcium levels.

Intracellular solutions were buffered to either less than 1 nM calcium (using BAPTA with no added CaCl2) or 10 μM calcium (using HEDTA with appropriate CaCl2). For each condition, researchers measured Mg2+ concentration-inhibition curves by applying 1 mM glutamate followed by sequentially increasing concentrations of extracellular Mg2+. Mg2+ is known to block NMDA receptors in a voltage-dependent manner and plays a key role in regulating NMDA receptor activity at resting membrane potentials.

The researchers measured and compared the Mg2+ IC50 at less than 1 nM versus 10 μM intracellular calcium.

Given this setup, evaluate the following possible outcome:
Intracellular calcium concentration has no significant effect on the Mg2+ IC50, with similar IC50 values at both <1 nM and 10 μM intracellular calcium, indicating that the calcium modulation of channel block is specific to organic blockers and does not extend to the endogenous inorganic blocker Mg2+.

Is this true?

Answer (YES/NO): NO